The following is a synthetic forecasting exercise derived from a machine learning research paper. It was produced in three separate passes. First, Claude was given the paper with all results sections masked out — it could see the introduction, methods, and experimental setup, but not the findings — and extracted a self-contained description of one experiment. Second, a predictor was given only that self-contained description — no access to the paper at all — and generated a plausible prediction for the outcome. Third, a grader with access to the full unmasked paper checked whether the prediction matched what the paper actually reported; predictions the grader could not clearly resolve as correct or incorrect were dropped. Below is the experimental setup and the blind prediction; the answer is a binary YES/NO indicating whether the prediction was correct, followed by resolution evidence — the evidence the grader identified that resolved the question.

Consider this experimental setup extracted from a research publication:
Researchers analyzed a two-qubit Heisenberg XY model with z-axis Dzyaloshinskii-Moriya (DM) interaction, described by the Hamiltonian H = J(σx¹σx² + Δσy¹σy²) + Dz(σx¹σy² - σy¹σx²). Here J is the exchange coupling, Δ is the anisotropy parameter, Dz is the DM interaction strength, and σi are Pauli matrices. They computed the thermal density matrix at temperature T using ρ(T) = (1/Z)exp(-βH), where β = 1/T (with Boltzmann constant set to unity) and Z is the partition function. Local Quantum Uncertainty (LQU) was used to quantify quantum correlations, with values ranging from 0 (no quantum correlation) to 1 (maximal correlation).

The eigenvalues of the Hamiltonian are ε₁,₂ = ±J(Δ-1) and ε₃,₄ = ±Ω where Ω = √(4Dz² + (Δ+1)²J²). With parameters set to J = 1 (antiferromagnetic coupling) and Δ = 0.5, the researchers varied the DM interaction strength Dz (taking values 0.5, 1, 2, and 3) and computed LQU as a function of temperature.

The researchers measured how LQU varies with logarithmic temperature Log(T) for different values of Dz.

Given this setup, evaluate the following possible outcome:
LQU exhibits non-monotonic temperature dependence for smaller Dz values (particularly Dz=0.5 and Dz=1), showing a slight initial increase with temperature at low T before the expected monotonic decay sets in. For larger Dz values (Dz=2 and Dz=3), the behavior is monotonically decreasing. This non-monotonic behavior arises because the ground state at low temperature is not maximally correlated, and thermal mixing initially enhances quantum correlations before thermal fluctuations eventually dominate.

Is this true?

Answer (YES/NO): NO